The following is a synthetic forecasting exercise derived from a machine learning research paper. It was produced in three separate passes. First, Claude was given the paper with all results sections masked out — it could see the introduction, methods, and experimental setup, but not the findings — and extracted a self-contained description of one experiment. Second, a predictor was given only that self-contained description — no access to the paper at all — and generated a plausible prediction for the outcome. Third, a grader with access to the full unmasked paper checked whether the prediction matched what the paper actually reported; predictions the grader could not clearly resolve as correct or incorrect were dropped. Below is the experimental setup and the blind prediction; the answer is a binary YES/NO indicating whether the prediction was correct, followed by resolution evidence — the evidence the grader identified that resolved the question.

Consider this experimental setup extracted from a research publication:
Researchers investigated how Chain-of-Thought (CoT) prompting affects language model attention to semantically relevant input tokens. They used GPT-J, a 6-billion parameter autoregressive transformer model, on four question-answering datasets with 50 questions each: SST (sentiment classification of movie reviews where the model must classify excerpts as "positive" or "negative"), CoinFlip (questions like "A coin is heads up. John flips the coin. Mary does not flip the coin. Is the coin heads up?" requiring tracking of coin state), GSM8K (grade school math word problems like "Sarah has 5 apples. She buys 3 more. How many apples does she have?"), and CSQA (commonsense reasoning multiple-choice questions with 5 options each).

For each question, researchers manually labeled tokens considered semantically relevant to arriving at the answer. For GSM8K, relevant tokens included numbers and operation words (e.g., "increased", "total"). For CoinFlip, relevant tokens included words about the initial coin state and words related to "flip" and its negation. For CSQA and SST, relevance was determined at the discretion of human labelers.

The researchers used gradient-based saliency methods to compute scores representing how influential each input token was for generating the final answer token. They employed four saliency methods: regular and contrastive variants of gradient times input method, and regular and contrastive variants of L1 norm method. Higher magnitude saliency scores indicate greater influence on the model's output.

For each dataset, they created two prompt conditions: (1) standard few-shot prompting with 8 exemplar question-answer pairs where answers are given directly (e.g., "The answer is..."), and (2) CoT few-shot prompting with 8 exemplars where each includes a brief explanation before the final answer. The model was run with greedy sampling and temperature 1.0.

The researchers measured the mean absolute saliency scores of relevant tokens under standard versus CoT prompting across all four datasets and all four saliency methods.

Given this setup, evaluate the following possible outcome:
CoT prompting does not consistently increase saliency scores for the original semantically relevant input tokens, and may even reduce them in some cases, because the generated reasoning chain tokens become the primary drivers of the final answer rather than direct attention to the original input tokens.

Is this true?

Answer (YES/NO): YES